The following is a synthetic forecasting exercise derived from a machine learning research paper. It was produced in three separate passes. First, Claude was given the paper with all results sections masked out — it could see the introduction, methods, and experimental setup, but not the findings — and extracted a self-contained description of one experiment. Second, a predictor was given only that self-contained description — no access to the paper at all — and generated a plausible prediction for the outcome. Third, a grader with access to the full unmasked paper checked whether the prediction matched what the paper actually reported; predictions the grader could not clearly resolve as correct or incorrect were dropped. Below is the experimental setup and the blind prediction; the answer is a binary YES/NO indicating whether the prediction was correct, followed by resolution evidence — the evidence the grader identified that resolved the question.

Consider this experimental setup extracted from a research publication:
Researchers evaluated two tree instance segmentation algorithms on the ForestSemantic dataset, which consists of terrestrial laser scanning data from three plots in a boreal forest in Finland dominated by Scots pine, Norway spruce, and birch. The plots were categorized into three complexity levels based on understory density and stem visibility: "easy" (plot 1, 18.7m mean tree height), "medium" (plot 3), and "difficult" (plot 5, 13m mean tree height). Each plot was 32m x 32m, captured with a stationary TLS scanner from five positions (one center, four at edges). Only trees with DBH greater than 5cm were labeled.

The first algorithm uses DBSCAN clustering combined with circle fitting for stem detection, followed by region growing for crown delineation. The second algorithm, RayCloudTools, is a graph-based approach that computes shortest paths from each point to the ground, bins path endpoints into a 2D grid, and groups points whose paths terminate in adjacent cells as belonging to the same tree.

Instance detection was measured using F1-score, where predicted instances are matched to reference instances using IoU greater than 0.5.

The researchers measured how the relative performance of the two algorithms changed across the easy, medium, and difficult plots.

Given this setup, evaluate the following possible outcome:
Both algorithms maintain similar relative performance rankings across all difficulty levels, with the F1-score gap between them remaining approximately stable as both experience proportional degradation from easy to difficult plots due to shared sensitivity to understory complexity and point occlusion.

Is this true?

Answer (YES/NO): NO